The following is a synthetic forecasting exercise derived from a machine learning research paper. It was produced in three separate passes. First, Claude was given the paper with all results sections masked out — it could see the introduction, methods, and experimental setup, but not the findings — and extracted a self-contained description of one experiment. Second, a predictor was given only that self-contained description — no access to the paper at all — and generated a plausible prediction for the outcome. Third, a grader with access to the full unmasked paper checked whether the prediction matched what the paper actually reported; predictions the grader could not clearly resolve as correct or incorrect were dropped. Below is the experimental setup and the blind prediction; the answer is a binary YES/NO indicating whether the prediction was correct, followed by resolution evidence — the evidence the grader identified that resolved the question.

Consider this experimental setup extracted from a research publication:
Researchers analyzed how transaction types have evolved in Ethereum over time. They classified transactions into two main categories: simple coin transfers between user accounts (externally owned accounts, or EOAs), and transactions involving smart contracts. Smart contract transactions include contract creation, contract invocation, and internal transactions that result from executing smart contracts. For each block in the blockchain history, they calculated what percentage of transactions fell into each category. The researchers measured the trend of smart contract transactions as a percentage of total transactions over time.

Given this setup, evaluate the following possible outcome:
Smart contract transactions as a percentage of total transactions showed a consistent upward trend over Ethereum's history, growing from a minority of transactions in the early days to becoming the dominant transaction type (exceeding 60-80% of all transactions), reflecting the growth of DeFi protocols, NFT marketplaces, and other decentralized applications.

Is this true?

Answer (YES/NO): NO